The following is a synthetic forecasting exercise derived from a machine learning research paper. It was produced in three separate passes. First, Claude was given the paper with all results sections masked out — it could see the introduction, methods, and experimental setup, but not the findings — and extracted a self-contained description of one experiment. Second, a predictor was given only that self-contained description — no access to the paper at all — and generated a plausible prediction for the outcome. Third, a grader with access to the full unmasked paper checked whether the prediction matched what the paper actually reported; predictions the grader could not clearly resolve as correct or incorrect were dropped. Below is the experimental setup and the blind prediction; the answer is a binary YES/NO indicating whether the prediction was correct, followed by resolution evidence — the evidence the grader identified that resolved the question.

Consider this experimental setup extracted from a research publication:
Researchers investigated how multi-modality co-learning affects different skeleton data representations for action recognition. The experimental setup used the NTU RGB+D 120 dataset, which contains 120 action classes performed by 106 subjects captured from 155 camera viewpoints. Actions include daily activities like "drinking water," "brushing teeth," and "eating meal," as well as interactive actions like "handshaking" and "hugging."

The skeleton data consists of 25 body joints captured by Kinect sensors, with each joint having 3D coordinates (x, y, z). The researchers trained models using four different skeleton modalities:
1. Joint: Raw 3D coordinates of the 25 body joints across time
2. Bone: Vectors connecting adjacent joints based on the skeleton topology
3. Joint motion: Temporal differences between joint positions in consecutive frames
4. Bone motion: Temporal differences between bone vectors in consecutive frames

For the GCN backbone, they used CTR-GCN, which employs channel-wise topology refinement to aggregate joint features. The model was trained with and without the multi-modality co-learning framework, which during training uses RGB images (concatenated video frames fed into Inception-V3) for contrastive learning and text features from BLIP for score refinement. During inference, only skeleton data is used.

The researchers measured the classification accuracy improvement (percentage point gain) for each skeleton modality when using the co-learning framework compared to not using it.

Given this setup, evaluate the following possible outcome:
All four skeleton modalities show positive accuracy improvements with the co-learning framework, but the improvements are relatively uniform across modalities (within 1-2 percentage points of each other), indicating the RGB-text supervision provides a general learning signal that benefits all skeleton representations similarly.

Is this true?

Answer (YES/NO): NO